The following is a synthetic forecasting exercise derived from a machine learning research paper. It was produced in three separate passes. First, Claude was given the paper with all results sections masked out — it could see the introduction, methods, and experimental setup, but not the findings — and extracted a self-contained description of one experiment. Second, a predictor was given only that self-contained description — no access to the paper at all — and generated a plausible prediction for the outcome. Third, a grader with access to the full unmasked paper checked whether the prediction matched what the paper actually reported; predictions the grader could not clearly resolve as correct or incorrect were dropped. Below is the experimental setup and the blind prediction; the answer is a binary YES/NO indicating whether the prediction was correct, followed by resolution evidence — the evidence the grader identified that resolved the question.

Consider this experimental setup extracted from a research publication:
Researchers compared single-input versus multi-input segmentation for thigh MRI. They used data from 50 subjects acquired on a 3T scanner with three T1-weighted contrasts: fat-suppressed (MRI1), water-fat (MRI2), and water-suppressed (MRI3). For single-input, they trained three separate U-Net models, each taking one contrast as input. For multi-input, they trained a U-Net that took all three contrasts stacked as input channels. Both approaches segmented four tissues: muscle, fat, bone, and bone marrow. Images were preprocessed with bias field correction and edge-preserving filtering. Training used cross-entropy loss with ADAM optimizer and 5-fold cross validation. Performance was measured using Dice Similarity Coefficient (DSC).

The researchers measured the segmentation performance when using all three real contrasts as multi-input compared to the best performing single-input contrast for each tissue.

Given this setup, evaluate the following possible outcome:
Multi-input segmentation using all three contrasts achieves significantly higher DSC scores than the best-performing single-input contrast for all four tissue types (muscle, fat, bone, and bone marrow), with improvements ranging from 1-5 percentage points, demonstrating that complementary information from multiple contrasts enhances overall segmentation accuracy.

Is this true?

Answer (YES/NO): NO